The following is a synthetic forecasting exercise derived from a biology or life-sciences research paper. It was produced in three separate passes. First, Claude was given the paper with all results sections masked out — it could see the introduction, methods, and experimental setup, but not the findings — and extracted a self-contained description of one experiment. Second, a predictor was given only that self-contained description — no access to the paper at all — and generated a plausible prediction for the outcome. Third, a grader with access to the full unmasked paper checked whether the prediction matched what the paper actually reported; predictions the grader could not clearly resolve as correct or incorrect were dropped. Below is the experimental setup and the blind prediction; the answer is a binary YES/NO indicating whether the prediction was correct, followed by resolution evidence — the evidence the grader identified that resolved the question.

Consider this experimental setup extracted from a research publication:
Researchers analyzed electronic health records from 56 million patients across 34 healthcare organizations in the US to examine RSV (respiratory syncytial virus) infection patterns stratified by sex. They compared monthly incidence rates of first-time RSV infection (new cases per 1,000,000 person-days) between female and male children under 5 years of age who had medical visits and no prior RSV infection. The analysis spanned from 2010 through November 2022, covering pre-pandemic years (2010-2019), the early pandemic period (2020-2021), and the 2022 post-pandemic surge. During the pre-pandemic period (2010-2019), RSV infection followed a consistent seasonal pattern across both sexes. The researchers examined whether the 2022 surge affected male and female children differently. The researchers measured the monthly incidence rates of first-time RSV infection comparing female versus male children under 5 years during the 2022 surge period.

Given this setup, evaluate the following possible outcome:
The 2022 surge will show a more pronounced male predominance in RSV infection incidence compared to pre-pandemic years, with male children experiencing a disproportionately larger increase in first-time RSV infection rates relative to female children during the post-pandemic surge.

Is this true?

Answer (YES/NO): YES